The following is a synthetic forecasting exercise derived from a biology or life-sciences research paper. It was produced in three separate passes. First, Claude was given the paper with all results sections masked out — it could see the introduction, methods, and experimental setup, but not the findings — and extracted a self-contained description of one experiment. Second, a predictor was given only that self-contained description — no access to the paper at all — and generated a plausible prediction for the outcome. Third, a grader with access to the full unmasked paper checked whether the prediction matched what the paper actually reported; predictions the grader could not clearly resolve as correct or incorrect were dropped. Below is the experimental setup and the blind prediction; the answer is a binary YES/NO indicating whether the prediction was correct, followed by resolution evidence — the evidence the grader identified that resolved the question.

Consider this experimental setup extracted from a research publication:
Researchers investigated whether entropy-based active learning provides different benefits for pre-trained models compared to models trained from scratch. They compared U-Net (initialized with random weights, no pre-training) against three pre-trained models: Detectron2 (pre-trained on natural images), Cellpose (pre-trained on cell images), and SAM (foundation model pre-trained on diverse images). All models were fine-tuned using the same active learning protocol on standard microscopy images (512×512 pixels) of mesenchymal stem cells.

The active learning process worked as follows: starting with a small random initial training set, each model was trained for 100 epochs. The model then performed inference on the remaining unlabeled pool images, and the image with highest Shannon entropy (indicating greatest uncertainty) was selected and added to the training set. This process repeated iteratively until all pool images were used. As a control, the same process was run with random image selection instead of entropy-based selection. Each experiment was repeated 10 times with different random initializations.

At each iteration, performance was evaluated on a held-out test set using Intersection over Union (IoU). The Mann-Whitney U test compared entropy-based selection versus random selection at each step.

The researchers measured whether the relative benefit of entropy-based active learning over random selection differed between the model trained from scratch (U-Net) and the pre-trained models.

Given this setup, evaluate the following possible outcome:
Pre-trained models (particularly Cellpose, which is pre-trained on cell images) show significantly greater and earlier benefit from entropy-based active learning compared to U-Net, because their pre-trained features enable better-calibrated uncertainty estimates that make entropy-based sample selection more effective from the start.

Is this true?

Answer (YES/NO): NO